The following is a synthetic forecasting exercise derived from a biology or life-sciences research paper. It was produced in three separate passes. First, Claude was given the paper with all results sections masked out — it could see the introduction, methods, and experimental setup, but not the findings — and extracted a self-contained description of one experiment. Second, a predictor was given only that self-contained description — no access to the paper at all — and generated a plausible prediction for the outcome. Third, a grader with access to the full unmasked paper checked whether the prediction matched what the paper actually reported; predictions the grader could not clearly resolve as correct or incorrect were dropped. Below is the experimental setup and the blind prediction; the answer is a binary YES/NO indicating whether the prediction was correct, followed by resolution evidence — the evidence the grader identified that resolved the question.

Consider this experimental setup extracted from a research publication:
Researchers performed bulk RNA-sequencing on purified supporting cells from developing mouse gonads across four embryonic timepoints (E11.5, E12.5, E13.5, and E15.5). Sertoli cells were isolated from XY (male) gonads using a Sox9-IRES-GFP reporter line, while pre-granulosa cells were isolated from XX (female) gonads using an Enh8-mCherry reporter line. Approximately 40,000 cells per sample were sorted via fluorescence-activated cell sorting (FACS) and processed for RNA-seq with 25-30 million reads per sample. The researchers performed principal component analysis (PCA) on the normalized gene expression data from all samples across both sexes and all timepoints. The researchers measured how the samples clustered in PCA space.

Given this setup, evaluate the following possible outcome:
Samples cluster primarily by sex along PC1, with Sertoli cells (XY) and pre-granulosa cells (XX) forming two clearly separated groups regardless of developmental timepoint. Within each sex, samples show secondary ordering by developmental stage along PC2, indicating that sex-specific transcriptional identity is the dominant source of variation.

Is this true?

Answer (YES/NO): YES